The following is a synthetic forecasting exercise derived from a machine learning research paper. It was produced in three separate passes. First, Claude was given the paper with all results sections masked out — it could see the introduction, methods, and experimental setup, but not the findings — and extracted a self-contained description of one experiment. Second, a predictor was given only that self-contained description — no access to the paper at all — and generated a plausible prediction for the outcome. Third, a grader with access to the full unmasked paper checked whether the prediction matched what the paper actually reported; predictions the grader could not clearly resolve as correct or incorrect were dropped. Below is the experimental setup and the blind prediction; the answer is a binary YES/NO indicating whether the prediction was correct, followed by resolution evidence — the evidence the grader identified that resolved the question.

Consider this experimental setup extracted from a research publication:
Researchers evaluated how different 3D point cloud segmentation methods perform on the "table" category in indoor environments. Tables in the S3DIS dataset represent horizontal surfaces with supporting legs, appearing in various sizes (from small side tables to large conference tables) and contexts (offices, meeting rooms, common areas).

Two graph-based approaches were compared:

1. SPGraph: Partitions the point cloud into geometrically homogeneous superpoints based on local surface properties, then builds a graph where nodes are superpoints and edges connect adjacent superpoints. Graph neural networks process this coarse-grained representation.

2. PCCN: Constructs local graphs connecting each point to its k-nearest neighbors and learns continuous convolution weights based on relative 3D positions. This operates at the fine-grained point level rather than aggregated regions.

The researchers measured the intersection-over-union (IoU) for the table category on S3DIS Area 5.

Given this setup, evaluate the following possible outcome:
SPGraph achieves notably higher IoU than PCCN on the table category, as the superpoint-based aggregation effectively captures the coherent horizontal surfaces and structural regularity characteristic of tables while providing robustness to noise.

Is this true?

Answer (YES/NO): YES